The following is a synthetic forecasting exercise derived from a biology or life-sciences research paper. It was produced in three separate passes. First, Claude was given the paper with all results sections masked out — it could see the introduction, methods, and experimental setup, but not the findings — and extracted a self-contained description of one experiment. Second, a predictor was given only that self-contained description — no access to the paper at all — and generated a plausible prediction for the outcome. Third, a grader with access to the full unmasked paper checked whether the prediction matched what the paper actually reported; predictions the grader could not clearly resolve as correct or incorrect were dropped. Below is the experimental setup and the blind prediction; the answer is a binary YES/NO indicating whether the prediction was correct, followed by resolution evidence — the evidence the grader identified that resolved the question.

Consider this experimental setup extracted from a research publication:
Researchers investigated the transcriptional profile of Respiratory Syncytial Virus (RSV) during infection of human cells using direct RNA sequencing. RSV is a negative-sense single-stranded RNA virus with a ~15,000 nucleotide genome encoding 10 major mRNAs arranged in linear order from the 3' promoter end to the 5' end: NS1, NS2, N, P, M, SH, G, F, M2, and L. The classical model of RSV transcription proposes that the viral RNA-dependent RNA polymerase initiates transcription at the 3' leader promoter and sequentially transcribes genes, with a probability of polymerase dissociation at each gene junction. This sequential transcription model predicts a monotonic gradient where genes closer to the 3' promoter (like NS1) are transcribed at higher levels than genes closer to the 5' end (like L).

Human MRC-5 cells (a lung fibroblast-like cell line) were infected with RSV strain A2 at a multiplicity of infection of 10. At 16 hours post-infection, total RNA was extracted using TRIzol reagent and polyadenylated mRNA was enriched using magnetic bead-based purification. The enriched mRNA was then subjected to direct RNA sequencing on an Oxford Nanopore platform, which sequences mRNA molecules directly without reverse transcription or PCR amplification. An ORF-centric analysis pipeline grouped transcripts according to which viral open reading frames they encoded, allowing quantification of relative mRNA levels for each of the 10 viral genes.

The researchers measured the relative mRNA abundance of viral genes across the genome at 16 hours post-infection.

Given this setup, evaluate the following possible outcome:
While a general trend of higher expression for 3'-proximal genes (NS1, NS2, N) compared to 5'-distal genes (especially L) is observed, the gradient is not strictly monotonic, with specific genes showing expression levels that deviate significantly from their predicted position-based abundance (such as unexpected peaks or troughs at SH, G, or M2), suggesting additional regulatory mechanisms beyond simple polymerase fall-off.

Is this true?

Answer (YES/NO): YES